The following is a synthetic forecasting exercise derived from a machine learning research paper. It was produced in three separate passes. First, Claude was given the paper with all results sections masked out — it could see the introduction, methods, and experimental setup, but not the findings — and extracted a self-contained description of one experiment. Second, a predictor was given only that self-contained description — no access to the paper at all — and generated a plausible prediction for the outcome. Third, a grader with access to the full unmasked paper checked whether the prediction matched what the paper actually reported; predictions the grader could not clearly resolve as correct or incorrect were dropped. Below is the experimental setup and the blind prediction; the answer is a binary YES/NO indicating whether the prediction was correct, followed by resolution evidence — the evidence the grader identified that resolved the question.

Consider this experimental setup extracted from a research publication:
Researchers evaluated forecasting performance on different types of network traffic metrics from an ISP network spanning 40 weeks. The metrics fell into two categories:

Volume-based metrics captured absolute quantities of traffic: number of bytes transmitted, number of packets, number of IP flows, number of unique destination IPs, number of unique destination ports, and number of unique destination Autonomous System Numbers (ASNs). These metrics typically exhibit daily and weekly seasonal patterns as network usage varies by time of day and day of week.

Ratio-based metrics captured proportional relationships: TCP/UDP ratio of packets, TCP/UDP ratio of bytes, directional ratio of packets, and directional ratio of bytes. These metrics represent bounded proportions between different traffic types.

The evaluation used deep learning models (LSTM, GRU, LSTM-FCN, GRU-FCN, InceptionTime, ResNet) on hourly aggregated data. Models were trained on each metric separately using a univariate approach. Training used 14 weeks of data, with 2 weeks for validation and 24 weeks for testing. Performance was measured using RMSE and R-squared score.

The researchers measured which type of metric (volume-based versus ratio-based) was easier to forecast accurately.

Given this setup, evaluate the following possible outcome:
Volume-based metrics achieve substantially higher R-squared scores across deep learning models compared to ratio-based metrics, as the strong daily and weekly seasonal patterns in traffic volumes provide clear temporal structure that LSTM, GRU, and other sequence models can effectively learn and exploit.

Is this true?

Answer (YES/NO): YES